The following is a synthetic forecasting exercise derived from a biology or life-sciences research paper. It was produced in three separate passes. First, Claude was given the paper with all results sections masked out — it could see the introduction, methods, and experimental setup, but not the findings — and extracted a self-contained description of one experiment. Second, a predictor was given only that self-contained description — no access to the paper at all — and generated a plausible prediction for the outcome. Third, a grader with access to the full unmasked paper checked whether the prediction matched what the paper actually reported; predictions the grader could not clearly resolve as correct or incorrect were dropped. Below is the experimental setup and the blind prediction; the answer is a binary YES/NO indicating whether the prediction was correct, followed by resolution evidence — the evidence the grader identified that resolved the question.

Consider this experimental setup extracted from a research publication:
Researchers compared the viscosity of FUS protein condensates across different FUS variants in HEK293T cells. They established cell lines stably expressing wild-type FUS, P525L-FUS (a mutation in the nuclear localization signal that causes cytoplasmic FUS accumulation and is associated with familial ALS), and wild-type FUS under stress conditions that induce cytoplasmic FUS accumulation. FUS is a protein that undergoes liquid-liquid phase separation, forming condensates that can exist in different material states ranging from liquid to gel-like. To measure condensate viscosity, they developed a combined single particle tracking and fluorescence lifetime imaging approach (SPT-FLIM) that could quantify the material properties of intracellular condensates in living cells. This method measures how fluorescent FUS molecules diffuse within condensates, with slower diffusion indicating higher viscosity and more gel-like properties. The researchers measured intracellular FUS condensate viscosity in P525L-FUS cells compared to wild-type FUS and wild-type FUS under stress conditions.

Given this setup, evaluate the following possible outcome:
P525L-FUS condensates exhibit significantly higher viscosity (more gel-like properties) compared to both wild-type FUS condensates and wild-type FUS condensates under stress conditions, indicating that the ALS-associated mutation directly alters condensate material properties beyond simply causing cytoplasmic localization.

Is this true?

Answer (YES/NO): YES